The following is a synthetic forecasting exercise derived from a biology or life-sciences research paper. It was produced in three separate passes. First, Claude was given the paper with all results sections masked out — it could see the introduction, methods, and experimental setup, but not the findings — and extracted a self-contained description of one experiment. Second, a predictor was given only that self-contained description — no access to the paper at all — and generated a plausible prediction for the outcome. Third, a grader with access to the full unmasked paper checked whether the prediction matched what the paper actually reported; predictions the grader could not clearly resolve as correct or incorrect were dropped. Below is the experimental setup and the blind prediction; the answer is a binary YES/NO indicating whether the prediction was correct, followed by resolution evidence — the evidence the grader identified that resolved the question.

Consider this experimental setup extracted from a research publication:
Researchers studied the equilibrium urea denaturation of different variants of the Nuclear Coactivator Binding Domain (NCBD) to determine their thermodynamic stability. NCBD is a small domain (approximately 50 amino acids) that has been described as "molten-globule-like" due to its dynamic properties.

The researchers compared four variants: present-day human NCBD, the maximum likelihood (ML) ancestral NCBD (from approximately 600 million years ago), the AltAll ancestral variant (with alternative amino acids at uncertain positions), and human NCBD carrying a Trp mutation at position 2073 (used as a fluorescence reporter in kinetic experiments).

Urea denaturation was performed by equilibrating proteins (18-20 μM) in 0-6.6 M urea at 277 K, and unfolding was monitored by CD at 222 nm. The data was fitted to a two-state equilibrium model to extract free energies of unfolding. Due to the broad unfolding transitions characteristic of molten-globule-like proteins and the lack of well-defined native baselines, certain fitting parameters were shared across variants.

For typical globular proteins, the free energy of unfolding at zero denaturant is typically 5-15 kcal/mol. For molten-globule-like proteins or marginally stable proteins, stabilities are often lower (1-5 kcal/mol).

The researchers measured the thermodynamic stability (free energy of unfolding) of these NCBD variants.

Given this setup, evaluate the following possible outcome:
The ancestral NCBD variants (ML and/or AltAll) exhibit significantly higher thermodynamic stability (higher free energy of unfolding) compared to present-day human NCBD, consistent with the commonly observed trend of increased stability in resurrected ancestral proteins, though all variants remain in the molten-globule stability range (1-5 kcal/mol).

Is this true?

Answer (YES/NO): NO